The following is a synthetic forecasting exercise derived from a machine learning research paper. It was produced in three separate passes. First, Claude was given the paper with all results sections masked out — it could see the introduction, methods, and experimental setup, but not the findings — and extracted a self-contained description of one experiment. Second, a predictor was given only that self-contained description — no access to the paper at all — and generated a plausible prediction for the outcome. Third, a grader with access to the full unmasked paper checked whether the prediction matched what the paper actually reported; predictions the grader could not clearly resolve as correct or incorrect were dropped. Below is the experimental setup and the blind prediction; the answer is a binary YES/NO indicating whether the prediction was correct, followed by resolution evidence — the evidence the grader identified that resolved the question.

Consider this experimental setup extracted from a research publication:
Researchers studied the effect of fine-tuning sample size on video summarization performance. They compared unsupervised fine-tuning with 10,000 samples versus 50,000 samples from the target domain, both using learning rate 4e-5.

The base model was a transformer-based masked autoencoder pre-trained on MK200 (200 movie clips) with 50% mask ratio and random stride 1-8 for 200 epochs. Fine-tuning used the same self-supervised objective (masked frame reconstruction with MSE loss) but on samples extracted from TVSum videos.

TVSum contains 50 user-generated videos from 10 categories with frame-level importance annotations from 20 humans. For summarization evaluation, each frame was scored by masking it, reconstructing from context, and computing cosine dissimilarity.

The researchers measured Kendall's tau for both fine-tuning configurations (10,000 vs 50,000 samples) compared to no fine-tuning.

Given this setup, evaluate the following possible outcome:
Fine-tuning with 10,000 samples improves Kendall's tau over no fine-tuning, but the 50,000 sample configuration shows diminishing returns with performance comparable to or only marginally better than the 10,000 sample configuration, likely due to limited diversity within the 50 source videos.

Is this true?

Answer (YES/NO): NO